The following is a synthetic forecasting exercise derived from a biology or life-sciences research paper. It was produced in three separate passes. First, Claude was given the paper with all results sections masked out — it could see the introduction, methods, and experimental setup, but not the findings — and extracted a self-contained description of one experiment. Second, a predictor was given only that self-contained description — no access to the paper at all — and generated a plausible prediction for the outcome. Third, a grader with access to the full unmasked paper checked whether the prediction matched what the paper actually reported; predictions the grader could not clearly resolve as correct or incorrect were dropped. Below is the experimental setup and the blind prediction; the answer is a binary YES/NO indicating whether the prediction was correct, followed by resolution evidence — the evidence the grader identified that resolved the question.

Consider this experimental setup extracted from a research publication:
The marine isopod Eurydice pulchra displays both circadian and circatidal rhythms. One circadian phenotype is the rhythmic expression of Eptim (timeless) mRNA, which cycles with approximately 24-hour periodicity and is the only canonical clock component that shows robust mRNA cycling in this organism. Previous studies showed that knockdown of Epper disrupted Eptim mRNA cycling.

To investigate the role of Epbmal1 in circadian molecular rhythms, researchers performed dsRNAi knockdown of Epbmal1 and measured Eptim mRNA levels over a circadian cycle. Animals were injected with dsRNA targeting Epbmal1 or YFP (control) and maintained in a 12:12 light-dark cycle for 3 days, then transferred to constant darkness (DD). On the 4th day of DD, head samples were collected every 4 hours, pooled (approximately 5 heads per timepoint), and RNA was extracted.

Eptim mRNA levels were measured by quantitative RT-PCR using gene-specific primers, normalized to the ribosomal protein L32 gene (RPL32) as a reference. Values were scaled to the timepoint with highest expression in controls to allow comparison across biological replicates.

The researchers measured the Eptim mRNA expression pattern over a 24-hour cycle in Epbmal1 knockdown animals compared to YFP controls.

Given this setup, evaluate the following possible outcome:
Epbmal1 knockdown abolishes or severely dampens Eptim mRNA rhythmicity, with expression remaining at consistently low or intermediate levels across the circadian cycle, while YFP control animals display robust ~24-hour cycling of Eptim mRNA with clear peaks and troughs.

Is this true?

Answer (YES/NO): NO